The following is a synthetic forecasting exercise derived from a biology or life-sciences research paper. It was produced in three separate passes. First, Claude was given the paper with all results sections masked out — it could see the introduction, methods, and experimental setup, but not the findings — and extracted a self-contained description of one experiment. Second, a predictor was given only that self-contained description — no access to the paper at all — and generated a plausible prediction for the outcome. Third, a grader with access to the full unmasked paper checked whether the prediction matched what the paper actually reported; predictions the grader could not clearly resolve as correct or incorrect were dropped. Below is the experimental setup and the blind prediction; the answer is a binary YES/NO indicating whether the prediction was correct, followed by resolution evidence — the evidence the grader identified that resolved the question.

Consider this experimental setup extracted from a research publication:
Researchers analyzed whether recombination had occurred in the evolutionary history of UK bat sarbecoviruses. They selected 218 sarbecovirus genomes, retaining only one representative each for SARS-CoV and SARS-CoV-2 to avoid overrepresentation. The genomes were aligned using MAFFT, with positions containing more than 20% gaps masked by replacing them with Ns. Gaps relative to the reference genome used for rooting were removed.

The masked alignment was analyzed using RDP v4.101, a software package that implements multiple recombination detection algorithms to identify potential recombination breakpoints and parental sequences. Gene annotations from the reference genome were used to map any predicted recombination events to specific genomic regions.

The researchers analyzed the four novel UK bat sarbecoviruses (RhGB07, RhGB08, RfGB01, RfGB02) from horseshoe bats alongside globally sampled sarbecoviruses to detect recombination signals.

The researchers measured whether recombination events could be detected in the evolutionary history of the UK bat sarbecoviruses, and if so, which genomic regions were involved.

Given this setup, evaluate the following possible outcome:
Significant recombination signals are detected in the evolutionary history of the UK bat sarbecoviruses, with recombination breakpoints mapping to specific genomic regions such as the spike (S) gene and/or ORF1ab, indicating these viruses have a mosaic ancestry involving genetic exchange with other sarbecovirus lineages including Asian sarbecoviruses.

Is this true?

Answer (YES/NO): YES